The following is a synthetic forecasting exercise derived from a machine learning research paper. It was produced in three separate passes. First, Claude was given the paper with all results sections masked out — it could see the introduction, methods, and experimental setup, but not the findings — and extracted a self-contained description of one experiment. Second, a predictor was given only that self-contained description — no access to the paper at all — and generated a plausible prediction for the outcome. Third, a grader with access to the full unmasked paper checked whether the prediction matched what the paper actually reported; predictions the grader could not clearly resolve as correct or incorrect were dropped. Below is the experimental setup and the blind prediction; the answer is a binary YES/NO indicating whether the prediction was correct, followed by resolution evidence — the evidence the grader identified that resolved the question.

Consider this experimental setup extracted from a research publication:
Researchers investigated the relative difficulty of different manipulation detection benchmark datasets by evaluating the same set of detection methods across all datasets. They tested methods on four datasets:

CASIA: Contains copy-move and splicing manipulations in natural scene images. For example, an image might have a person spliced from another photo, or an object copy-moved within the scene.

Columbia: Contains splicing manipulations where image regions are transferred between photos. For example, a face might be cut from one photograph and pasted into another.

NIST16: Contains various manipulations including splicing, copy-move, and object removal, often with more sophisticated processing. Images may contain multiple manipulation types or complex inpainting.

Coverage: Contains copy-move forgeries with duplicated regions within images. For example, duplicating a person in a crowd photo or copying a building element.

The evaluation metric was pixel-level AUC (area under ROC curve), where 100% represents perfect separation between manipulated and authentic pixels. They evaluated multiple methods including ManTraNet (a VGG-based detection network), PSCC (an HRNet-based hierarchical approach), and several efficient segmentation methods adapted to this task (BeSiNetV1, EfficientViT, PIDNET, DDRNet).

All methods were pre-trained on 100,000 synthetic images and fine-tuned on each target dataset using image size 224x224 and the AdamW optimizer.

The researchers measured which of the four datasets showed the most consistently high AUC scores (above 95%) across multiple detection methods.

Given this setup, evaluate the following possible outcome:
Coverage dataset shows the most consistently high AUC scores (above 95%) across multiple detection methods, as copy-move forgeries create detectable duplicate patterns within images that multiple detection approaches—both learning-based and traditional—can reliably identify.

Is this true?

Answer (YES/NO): NO